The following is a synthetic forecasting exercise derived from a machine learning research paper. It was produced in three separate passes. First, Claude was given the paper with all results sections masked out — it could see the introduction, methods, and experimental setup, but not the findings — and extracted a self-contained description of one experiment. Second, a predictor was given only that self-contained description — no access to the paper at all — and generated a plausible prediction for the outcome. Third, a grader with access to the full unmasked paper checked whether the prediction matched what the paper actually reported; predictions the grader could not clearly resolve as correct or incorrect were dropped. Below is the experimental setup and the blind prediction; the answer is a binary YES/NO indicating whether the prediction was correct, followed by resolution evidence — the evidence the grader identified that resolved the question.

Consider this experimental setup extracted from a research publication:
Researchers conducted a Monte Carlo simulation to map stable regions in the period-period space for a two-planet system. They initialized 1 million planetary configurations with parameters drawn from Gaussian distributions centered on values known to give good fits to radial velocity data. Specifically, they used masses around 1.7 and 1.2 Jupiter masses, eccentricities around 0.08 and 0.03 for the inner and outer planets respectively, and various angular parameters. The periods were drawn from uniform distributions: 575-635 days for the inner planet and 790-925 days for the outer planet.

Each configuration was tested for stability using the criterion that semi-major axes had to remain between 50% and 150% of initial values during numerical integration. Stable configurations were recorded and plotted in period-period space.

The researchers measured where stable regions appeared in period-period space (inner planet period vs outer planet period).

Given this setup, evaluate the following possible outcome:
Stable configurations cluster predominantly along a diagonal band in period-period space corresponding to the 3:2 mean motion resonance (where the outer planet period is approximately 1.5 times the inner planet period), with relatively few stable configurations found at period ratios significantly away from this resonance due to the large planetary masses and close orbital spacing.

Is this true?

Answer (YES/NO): NO